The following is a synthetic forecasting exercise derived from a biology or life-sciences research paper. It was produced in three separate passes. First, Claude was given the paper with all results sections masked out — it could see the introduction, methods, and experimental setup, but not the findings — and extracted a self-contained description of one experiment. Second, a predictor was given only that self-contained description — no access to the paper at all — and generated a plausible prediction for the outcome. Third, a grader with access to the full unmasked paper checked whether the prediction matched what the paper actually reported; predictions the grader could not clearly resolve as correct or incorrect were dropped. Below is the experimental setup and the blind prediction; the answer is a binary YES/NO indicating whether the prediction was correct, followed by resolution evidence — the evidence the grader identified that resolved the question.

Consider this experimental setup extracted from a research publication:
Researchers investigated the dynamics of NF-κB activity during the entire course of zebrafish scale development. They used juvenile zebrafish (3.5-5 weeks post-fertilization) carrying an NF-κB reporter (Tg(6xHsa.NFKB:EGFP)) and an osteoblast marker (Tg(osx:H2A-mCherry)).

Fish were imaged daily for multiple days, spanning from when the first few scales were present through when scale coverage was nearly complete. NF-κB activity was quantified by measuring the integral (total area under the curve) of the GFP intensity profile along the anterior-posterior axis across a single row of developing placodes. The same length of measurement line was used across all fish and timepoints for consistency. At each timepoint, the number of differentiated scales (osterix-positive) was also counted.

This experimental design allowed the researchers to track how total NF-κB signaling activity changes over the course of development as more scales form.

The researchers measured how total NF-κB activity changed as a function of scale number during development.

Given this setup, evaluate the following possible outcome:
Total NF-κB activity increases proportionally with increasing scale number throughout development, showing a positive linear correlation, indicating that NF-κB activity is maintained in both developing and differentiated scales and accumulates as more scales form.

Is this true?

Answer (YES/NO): NO